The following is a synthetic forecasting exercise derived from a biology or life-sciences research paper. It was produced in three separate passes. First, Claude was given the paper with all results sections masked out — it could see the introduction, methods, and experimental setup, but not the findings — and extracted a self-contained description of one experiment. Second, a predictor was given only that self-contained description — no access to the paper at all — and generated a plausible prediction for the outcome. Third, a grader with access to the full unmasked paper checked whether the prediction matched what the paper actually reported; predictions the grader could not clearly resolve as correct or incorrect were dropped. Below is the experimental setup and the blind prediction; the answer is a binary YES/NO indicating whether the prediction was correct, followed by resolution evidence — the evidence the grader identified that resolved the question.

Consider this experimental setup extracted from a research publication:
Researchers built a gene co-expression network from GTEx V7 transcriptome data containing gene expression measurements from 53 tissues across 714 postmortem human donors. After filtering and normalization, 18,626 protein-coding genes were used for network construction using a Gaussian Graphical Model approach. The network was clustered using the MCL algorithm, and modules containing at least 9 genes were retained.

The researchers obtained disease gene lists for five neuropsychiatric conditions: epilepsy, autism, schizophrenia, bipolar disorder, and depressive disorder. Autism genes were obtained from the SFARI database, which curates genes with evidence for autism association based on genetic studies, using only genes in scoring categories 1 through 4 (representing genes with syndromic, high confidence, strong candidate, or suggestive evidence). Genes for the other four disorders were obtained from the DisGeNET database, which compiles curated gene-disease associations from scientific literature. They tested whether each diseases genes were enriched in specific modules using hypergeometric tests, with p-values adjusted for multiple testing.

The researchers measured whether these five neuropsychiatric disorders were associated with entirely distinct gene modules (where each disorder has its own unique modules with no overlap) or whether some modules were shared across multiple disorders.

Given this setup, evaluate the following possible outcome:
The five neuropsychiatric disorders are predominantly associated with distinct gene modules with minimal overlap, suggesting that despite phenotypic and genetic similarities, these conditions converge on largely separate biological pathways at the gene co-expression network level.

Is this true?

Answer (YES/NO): NO